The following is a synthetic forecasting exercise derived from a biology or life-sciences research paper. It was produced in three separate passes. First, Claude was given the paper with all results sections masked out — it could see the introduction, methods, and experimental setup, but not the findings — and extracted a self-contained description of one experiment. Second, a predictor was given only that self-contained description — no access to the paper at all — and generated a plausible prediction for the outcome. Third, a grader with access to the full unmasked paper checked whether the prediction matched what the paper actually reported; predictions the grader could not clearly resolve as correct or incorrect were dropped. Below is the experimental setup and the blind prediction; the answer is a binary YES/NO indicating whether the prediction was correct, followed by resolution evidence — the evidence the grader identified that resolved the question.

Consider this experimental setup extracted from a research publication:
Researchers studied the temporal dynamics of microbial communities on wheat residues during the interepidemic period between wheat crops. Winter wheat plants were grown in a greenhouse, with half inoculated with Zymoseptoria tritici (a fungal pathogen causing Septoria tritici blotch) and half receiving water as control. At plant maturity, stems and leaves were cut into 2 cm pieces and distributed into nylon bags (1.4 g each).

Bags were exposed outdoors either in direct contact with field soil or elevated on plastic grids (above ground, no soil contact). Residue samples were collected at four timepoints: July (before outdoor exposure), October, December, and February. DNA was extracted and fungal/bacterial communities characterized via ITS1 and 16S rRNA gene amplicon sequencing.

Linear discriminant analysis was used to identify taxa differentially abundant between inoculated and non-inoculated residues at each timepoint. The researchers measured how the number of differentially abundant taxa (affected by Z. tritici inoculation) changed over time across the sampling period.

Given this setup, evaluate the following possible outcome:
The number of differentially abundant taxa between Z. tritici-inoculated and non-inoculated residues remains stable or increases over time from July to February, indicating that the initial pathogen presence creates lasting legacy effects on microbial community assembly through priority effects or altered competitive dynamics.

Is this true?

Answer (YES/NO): NO